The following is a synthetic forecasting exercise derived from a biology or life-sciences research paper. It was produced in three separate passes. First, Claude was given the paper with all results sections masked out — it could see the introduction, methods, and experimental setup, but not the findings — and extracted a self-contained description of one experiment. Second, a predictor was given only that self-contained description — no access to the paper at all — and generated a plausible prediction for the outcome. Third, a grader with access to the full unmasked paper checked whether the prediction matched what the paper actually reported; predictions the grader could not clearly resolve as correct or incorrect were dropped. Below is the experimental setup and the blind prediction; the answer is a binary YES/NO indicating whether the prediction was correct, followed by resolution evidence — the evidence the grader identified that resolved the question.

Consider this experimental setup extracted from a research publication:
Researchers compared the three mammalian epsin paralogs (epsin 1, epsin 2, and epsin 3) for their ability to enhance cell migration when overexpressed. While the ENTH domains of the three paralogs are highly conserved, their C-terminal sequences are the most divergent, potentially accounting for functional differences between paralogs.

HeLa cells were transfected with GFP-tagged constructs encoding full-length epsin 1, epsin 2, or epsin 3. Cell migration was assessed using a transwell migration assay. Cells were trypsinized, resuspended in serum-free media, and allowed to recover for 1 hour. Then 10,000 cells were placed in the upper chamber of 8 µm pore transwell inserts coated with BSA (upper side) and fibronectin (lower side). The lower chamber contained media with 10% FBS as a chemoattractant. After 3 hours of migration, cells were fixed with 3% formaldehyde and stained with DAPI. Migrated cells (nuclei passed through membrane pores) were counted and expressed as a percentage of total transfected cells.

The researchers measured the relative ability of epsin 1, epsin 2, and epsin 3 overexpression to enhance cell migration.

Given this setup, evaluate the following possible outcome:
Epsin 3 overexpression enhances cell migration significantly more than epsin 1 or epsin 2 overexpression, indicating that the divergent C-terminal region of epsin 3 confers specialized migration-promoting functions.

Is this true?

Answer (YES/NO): YES